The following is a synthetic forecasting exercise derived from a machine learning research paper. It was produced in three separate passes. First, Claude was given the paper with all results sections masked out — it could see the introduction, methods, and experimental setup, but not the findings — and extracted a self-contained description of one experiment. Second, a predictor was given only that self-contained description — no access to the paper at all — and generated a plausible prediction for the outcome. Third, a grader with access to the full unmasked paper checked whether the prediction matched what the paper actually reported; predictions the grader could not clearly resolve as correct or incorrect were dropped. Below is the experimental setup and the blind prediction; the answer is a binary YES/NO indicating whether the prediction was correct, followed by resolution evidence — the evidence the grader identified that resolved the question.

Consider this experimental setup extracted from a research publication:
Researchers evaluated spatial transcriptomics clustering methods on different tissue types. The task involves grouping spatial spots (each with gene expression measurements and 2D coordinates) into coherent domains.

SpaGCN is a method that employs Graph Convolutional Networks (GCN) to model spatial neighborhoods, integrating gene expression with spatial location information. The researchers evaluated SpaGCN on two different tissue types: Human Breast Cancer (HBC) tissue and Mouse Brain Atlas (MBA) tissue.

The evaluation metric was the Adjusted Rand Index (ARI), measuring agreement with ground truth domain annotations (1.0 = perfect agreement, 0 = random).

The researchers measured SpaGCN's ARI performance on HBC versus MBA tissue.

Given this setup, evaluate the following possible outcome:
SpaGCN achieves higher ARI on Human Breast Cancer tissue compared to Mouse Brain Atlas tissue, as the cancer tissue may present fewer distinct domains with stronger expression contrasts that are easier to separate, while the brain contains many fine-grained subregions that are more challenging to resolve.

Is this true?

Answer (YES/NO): YES